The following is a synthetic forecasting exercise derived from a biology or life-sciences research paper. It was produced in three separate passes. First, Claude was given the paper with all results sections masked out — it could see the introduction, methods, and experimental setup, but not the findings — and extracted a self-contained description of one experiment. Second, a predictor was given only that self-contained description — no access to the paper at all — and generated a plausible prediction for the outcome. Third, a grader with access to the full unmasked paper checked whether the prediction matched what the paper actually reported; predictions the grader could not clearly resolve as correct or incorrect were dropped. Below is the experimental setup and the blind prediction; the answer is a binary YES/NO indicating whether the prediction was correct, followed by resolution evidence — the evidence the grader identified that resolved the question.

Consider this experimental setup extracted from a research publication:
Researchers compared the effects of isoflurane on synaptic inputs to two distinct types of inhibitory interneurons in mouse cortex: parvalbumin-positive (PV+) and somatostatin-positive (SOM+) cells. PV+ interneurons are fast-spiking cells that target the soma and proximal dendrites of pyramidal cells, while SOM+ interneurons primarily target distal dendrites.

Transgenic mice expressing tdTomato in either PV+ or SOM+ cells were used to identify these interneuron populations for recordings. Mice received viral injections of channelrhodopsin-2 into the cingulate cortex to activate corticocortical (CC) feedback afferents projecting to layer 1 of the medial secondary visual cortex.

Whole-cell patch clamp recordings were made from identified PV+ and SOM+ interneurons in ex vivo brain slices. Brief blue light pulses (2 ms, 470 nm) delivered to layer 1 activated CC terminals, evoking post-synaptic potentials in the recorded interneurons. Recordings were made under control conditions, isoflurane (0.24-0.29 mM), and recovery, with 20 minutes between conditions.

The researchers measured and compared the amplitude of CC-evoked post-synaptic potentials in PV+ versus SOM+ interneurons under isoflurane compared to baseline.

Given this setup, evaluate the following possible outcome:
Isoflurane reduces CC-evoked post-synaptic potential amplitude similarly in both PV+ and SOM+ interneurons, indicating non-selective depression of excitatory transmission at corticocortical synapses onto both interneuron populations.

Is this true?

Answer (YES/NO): NO